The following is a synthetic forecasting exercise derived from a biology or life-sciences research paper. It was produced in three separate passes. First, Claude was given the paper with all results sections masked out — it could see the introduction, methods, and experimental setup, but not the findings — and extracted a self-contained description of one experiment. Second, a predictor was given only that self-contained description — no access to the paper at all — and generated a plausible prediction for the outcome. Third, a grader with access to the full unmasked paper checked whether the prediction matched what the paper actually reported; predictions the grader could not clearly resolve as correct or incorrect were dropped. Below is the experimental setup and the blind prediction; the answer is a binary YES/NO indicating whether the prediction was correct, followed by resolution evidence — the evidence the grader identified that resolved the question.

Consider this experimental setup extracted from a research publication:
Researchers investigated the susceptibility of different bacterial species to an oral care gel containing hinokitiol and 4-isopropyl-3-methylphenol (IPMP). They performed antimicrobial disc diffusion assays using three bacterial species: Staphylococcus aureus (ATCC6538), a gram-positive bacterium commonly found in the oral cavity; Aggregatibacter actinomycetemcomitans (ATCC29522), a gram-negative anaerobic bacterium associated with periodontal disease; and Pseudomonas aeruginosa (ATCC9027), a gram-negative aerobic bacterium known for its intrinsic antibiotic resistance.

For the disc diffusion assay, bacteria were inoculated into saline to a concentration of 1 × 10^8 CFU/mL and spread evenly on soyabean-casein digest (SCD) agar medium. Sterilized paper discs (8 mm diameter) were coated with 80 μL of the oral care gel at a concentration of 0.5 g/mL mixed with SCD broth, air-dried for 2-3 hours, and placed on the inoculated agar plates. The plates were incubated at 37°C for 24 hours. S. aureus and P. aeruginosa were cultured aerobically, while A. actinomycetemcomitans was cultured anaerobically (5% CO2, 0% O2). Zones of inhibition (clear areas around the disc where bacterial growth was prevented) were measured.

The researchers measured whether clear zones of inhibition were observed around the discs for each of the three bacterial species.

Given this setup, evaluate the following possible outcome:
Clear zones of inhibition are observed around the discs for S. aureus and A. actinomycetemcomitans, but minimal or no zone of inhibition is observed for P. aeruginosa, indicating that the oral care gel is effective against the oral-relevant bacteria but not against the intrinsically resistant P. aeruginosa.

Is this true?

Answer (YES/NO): YES